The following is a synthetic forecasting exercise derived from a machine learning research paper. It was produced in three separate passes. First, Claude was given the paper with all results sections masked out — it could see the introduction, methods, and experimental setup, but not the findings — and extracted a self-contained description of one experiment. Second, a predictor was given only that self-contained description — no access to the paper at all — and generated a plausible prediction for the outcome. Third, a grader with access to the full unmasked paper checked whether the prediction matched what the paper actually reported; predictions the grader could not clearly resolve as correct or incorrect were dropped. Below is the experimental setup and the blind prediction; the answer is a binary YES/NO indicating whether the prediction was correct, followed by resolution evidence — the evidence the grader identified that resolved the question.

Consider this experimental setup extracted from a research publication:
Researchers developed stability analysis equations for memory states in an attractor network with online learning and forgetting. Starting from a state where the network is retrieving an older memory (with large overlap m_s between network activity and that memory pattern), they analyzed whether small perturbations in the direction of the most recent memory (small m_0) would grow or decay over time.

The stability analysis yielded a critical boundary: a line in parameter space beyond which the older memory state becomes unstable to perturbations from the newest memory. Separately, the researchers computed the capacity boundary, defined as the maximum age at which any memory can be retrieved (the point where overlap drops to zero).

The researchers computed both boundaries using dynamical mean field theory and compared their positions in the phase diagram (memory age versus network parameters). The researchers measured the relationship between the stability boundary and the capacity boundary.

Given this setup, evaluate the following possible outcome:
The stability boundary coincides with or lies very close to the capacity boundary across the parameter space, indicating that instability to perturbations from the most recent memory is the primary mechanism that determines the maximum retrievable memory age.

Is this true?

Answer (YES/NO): NO